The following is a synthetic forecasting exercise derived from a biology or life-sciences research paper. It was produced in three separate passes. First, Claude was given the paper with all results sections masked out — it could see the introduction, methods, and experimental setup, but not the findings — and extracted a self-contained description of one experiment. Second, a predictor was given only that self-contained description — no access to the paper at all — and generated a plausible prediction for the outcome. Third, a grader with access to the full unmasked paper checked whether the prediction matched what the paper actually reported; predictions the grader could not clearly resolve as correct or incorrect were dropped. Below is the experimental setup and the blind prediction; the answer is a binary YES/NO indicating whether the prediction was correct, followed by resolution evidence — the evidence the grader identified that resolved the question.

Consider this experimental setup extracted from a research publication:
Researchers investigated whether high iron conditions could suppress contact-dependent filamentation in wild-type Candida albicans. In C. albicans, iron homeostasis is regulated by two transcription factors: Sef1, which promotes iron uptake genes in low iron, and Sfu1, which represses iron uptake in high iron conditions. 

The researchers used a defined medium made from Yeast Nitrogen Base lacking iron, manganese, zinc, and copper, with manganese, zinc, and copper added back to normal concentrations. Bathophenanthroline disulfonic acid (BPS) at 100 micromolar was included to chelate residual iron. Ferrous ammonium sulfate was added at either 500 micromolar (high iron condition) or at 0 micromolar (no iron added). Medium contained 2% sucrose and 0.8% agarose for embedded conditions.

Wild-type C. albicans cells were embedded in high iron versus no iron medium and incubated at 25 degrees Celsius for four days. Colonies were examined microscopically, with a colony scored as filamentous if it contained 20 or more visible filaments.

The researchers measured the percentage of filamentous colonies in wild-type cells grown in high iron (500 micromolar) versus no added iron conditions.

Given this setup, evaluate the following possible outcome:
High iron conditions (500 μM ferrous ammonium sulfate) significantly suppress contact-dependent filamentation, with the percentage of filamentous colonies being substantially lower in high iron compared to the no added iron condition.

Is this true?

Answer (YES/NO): NO